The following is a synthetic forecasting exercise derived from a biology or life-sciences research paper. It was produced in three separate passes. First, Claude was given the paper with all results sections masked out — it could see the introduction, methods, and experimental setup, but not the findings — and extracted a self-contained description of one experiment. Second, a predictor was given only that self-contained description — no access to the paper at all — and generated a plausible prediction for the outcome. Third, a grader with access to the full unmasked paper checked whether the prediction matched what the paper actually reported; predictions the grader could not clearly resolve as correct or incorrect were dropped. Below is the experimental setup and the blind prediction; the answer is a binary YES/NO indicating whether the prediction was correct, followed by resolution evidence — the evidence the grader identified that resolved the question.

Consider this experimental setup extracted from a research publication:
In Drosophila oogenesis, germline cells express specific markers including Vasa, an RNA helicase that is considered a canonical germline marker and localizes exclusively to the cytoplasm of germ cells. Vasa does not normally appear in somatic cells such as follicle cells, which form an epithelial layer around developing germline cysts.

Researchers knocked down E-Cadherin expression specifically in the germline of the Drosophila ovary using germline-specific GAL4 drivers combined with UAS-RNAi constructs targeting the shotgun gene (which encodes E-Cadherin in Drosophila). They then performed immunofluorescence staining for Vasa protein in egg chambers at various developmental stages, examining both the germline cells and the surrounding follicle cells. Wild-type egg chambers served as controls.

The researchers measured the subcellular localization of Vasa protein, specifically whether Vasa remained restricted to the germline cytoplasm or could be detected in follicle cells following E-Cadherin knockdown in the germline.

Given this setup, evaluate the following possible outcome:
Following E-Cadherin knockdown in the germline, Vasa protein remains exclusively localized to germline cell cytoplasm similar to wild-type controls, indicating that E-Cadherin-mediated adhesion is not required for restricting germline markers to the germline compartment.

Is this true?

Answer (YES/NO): NO